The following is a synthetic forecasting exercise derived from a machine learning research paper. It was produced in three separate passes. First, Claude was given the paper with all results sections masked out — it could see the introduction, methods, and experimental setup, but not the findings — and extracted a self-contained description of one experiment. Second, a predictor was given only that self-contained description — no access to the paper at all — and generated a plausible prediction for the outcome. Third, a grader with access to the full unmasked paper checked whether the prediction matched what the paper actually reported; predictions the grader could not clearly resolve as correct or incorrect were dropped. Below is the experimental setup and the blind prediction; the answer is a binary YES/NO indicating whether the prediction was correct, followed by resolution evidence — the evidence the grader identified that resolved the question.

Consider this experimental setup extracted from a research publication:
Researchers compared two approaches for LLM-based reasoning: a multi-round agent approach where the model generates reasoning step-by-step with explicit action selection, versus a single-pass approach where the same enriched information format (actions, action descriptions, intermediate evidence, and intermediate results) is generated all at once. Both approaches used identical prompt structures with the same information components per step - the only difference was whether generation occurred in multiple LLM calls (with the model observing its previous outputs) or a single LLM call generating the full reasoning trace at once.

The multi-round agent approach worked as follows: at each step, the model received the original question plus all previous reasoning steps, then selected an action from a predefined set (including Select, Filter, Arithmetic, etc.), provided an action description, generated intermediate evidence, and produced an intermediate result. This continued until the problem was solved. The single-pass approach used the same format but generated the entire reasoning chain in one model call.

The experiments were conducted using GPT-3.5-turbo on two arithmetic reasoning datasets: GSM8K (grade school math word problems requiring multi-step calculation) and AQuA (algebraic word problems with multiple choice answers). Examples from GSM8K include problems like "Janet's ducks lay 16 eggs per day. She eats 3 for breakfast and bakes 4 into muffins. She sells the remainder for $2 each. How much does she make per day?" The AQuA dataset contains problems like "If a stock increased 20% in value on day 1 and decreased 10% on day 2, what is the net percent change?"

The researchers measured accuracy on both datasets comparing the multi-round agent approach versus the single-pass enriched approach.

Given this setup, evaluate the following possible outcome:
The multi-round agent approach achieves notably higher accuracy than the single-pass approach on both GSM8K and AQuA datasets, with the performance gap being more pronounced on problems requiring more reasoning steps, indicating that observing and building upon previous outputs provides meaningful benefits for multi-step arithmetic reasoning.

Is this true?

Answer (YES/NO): NO